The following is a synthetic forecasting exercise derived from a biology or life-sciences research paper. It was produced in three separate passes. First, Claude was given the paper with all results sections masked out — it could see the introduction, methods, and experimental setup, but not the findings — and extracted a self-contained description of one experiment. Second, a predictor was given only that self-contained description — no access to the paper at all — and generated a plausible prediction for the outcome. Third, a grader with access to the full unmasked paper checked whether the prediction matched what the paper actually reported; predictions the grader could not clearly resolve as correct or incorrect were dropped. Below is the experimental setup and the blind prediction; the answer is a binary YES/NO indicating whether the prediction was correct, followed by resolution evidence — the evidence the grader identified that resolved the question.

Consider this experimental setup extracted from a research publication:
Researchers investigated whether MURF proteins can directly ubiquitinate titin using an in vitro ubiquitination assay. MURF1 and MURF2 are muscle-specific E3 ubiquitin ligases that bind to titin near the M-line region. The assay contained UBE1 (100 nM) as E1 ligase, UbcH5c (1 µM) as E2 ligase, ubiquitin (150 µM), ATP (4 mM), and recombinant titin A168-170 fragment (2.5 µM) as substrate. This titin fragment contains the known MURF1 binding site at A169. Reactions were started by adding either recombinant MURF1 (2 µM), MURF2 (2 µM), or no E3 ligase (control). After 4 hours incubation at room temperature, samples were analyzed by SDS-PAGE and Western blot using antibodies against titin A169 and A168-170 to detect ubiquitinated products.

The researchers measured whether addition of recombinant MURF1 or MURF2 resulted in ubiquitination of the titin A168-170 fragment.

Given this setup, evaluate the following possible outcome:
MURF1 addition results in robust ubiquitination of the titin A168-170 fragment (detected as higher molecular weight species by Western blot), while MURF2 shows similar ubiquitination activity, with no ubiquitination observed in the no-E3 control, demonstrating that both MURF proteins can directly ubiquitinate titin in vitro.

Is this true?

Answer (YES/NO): YES